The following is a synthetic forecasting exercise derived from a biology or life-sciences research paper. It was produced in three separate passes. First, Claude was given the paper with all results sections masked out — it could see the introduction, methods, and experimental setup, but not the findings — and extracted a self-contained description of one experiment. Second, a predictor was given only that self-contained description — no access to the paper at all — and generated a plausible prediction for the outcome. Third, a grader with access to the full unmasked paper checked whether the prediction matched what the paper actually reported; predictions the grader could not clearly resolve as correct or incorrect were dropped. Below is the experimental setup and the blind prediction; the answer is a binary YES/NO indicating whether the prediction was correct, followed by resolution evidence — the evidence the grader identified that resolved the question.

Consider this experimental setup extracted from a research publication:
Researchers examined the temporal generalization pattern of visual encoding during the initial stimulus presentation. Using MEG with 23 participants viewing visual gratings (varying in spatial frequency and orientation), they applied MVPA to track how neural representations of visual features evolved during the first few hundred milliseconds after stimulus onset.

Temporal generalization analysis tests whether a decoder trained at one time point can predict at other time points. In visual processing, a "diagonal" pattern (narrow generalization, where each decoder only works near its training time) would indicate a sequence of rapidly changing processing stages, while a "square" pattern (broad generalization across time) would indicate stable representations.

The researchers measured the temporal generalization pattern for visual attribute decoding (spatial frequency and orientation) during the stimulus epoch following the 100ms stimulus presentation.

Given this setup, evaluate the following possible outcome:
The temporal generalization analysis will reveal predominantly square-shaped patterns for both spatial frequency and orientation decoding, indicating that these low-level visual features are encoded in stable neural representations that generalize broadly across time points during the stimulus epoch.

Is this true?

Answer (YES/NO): NO